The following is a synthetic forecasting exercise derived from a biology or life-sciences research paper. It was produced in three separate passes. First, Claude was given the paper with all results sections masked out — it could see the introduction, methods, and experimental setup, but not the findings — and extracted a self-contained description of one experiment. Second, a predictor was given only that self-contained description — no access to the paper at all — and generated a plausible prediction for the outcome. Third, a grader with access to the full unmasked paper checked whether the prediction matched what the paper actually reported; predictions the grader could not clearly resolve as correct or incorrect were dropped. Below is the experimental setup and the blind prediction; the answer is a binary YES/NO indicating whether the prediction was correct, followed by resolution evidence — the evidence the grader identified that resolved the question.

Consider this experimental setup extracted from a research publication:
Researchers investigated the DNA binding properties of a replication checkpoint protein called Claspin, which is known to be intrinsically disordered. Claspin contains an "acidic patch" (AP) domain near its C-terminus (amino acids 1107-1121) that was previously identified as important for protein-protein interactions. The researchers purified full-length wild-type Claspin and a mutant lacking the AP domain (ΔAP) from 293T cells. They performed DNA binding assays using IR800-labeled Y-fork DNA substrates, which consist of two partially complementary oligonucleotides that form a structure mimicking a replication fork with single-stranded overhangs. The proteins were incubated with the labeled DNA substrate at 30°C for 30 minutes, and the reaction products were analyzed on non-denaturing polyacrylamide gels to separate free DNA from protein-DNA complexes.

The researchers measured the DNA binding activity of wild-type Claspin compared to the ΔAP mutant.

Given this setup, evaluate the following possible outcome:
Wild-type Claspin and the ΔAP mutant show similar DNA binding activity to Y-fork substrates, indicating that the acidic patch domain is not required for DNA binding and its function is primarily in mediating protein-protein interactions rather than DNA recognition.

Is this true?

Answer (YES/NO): NO